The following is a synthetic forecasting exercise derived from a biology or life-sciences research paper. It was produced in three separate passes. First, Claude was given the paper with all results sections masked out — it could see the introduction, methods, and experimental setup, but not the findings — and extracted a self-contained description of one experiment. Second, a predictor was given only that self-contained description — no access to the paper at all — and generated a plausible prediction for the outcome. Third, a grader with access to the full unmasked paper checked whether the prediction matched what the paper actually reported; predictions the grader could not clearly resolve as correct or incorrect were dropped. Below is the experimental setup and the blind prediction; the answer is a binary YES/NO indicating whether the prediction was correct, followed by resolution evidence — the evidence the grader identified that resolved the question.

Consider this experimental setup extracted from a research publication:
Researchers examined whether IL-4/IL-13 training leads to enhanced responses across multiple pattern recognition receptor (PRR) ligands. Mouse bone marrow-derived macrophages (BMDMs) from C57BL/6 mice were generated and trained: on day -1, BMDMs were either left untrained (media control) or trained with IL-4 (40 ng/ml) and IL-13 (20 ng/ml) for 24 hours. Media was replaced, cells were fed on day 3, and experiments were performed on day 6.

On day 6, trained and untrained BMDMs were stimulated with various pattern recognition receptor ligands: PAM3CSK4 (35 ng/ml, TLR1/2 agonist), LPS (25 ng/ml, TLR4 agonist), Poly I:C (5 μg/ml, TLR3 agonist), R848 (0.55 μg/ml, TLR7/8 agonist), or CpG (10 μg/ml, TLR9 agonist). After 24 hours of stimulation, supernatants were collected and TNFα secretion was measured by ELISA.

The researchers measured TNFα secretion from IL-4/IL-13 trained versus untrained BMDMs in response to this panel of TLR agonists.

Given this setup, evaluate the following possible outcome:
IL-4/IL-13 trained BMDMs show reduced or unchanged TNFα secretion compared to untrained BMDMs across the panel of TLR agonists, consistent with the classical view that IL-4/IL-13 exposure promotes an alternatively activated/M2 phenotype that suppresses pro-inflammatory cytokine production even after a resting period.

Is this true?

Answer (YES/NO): NO